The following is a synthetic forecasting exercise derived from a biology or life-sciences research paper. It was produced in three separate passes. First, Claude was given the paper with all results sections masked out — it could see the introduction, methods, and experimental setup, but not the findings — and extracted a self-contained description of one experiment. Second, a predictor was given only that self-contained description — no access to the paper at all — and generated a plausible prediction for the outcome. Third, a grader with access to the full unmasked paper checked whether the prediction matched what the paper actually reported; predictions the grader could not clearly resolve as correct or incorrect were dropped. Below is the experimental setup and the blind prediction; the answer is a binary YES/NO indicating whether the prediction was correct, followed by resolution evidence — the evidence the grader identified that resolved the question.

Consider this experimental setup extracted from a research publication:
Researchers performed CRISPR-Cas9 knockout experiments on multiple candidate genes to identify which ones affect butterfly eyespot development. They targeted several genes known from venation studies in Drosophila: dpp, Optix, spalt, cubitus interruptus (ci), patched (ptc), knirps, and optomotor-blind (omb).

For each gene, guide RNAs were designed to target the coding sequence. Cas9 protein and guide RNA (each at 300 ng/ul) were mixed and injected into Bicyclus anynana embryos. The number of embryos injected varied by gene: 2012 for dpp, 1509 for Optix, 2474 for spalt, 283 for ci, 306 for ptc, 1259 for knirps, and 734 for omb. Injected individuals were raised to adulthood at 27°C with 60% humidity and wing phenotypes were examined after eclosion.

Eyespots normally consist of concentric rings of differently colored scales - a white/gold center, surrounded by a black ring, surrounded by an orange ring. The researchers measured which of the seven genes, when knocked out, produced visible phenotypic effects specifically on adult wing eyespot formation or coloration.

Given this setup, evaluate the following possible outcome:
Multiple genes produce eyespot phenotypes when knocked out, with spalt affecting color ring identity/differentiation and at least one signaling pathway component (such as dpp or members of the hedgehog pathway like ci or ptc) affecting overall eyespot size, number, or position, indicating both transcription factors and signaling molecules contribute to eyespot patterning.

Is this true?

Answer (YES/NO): YES